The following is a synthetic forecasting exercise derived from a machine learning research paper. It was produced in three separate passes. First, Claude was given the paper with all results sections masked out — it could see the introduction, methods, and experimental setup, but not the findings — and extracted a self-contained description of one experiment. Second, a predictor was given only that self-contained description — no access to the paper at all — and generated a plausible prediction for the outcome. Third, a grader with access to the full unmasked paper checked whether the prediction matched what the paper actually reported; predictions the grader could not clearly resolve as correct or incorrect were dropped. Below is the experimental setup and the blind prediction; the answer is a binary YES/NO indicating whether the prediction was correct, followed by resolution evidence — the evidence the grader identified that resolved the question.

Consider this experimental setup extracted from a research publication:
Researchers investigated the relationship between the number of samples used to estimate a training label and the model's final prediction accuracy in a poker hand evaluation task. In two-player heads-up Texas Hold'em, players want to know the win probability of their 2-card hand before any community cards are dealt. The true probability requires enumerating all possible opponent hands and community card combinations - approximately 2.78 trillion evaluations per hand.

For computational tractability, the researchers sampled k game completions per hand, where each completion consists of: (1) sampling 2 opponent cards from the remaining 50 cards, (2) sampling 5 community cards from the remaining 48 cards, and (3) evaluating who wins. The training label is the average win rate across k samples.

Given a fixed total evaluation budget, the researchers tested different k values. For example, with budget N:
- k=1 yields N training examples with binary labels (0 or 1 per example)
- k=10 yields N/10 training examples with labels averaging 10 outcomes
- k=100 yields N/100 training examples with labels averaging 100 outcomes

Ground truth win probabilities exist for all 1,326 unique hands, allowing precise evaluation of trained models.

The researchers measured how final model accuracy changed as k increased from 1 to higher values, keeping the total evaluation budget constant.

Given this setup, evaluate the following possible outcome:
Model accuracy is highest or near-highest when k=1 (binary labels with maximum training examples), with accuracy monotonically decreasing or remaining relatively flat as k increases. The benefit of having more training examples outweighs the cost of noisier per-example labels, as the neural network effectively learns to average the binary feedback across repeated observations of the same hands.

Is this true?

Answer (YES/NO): NO